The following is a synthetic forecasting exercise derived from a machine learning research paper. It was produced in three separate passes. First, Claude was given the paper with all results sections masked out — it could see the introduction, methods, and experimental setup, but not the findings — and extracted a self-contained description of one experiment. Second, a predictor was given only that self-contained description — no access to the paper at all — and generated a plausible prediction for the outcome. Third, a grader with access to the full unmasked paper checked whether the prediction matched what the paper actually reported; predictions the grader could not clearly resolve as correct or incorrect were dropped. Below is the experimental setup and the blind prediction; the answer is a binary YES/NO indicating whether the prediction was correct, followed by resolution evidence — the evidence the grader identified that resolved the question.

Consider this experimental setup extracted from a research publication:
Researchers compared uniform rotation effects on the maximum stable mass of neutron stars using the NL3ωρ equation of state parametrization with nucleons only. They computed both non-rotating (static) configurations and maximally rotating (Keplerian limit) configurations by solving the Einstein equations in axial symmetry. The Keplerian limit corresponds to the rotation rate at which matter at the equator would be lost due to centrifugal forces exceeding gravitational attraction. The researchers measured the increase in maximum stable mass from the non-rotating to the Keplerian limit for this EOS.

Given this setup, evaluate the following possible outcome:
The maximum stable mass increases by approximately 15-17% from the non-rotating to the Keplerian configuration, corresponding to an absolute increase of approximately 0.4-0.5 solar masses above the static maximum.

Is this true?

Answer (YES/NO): NO